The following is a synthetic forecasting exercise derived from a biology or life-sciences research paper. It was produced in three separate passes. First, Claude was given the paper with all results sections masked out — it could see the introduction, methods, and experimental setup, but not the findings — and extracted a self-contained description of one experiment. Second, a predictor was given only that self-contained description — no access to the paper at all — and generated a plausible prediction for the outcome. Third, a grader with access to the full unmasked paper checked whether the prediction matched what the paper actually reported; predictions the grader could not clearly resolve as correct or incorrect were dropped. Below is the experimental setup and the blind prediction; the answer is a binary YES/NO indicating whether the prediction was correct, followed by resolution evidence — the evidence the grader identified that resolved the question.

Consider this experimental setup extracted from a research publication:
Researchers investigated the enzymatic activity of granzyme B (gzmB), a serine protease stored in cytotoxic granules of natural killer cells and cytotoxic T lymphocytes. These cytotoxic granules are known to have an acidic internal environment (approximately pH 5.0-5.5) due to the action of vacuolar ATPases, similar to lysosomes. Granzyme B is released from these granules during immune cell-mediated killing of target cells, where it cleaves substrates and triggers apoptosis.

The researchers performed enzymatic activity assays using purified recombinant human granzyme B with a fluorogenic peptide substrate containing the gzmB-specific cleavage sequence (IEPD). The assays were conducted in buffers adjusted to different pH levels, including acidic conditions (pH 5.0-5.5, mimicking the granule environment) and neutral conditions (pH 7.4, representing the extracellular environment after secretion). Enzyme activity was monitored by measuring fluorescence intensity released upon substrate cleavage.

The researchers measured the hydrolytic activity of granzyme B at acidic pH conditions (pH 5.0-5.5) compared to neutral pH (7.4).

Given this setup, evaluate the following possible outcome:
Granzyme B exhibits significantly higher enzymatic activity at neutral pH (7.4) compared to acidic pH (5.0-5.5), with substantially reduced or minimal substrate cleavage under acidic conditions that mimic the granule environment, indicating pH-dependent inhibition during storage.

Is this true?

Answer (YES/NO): YES